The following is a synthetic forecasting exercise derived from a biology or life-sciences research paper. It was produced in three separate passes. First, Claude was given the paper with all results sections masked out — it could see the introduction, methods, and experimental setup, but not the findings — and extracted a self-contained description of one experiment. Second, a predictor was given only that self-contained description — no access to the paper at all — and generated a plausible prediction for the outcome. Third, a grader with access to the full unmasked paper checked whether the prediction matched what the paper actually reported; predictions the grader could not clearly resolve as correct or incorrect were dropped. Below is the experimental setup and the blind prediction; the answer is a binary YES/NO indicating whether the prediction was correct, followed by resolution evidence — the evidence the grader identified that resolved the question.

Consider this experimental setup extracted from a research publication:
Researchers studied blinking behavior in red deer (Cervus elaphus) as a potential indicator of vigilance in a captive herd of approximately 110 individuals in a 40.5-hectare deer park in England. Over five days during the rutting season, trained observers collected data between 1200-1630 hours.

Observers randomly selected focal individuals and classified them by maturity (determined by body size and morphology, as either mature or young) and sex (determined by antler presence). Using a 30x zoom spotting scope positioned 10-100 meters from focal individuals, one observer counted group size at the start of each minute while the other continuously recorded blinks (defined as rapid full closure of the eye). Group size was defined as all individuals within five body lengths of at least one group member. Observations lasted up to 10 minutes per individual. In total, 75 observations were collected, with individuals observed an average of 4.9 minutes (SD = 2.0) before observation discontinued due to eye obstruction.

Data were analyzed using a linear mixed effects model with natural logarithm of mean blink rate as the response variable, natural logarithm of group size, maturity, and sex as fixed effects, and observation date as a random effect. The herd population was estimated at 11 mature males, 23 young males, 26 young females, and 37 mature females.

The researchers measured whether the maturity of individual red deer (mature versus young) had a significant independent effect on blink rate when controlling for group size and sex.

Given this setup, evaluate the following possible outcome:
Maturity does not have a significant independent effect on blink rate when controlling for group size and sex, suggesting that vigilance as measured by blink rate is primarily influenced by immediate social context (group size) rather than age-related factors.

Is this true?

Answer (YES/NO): NO